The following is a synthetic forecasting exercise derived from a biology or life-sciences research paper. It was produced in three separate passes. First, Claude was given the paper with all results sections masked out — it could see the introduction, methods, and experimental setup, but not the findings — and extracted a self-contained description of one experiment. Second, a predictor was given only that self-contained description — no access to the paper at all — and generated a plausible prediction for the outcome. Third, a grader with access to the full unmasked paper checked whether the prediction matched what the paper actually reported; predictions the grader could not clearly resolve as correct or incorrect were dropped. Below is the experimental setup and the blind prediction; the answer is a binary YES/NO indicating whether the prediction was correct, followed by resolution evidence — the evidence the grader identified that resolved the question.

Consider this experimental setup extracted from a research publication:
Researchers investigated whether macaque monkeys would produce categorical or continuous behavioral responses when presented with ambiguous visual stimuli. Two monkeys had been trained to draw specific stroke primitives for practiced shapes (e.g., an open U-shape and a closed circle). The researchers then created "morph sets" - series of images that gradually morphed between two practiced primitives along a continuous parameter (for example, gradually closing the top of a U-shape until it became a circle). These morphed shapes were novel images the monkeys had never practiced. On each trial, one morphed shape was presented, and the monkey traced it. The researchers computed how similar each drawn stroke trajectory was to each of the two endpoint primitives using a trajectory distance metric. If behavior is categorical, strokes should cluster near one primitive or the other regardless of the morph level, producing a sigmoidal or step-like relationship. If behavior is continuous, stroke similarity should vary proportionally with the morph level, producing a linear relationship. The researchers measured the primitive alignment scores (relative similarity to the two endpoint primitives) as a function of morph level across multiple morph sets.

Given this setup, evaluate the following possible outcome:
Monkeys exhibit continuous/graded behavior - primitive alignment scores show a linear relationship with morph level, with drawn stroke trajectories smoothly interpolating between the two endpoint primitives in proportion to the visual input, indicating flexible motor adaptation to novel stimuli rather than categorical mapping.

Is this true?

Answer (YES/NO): NO